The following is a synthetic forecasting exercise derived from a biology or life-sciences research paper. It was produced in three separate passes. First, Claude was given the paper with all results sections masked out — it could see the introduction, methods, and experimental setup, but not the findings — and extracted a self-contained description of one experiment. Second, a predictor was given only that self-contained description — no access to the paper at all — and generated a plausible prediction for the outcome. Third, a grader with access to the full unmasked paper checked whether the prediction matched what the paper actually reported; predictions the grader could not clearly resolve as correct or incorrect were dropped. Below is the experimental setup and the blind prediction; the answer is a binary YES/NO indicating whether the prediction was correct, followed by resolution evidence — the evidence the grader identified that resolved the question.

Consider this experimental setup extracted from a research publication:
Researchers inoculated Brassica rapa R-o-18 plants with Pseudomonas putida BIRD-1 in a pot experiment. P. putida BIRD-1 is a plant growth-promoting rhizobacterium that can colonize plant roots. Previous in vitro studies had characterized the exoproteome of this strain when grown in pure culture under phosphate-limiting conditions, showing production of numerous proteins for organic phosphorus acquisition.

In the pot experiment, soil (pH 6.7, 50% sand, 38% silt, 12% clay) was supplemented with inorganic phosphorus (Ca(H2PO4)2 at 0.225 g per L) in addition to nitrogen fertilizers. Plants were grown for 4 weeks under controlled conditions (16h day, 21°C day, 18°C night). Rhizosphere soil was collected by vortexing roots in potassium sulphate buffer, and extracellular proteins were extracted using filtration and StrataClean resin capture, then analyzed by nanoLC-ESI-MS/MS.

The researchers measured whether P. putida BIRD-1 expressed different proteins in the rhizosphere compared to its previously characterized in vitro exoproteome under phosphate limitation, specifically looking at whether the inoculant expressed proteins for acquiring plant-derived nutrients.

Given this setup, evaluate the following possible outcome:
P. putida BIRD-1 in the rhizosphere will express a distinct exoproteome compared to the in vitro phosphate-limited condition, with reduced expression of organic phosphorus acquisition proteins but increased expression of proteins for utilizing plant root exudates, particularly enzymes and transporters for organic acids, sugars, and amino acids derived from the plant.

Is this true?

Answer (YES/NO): YES